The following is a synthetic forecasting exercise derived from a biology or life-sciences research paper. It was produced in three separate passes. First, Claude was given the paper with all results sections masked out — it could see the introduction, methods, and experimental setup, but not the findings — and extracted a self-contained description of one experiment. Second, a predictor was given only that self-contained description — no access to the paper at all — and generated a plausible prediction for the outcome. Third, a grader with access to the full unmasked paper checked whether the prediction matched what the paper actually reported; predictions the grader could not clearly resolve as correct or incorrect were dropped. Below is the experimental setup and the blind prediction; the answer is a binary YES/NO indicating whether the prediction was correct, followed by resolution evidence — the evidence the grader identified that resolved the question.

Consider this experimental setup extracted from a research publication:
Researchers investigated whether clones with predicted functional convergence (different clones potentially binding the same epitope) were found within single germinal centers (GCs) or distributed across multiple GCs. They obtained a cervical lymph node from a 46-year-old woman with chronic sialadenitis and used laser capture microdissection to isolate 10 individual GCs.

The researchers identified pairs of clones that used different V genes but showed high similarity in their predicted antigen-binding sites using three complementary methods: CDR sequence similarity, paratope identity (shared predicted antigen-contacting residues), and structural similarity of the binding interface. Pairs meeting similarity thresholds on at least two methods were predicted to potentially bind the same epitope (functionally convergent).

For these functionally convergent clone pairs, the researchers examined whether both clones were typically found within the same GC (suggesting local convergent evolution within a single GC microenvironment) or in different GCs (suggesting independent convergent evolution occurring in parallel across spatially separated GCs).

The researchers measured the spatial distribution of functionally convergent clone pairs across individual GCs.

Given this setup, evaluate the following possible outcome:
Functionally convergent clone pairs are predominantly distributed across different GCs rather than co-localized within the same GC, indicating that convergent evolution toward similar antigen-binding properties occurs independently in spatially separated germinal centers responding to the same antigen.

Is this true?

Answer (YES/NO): NO